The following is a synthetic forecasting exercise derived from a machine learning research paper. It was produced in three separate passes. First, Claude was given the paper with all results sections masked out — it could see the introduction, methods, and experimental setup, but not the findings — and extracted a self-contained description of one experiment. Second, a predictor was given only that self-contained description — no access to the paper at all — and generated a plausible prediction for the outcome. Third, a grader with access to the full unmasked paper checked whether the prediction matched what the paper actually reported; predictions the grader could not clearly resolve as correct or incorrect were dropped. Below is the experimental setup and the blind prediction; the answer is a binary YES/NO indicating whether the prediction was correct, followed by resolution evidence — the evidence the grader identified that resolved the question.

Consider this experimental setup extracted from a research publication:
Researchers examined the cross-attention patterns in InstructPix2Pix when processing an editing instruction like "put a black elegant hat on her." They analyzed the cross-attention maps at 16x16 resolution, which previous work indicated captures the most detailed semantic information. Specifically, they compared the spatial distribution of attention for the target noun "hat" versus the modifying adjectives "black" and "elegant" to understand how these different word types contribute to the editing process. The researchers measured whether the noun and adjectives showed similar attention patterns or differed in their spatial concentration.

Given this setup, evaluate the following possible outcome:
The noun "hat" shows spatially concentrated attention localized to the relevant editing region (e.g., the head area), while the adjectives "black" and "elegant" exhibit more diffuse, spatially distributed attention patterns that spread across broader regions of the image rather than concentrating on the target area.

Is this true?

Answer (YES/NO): YES